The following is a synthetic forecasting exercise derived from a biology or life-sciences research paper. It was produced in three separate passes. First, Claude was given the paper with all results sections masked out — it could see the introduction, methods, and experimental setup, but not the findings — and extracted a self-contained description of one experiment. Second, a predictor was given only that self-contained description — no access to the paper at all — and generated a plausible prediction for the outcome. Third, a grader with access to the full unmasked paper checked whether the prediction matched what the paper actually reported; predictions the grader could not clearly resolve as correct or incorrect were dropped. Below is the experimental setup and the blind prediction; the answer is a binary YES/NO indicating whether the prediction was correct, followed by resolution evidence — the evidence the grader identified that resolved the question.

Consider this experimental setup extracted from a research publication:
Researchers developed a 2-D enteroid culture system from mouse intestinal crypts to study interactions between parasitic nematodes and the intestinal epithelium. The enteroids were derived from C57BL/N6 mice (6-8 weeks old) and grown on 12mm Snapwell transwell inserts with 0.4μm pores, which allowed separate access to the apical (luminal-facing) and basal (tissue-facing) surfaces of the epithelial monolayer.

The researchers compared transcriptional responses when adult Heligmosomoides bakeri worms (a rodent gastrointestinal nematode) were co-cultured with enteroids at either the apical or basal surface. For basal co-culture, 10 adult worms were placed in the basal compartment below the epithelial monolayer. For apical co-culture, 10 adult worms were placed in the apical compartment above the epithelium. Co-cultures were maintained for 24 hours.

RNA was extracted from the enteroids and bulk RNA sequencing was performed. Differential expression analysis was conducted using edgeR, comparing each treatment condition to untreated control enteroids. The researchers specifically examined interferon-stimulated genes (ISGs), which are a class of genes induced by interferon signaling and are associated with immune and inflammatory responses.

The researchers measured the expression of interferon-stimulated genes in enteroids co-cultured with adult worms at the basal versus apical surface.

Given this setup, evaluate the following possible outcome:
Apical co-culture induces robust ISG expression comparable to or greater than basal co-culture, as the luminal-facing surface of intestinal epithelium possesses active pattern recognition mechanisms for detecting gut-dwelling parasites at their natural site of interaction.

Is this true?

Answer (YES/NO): NO